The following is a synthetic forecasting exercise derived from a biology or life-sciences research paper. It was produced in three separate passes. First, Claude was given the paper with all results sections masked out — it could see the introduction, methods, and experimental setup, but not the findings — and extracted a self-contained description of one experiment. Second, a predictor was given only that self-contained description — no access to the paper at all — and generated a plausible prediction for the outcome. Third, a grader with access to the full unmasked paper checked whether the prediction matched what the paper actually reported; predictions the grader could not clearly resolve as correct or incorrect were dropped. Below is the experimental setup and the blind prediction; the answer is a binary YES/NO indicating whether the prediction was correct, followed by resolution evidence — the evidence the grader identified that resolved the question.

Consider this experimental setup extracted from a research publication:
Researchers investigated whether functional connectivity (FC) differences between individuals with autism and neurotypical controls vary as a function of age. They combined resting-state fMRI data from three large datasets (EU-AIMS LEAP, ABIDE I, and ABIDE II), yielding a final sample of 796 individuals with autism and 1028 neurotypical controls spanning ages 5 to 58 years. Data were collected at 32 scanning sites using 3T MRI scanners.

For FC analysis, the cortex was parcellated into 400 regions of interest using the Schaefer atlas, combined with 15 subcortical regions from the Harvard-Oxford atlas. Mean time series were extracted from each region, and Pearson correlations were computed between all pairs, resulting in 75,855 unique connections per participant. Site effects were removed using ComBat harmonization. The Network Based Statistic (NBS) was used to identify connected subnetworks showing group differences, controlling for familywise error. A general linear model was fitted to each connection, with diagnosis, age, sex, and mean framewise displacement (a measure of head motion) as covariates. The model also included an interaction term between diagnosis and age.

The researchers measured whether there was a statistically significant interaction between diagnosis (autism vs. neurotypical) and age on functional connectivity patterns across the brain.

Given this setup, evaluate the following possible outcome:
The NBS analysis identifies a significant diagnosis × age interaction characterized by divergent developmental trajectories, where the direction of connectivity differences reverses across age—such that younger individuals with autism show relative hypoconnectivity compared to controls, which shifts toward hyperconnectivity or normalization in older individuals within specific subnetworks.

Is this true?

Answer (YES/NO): NO